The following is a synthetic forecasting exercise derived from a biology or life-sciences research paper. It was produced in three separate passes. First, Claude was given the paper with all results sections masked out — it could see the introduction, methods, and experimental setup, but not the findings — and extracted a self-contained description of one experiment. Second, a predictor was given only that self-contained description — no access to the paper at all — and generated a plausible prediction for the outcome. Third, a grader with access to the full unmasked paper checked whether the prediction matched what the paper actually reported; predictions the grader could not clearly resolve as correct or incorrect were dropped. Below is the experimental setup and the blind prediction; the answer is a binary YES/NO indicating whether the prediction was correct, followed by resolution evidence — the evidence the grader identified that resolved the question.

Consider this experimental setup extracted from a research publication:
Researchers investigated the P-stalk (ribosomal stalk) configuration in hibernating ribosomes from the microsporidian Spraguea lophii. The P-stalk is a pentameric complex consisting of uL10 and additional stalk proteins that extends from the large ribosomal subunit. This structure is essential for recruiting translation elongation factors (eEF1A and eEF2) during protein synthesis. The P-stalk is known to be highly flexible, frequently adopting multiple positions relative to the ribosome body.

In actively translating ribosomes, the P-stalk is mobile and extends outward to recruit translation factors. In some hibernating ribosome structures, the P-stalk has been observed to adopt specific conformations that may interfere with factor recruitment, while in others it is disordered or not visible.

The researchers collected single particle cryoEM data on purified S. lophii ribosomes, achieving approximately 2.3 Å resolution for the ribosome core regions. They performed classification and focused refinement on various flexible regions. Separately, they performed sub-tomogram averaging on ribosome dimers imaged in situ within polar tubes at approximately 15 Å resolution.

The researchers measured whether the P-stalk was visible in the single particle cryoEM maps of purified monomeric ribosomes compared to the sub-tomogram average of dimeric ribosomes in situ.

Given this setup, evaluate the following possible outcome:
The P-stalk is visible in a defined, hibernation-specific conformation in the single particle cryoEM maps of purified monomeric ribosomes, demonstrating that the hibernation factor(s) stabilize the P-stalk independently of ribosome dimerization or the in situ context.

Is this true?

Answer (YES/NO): NO